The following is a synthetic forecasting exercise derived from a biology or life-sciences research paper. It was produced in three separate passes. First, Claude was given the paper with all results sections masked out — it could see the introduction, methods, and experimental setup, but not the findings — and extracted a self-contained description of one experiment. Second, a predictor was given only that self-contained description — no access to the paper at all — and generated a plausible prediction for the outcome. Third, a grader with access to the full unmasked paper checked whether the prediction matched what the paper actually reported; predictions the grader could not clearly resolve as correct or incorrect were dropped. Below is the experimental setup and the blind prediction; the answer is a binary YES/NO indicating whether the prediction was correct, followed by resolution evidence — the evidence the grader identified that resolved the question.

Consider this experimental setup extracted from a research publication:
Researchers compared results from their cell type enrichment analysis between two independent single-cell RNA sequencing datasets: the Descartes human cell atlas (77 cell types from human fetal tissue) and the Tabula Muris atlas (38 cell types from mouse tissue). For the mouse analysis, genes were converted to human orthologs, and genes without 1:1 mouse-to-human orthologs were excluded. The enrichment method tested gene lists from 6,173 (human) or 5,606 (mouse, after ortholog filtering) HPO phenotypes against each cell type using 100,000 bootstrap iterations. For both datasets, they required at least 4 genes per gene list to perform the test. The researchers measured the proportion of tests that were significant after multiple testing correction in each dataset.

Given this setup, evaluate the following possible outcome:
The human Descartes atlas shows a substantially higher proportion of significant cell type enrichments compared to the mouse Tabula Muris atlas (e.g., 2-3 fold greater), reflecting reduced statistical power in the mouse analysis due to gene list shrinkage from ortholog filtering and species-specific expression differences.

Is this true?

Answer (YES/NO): NO